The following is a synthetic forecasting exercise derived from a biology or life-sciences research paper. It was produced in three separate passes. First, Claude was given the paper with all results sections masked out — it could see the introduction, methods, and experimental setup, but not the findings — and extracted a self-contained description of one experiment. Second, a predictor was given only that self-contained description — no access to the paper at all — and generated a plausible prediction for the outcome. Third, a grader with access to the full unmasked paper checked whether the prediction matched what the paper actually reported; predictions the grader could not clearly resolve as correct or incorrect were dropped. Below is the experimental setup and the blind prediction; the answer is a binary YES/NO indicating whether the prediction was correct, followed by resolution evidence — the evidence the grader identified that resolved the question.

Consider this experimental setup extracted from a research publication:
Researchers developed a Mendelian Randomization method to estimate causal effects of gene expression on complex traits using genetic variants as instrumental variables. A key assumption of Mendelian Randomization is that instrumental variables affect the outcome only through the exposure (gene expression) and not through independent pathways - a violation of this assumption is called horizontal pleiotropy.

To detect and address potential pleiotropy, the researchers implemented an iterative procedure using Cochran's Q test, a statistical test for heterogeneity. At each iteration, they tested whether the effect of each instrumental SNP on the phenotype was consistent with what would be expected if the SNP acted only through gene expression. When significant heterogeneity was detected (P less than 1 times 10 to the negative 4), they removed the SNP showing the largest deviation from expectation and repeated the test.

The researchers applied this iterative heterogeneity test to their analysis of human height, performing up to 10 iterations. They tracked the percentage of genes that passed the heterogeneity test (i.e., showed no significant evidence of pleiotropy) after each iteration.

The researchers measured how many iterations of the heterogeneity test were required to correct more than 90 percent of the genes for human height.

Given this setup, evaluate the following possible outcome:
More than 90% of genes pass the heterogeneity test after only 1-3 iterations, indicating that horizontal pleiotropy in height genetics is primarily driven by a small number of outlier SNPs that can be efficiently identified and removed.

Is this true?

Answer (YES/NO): YES